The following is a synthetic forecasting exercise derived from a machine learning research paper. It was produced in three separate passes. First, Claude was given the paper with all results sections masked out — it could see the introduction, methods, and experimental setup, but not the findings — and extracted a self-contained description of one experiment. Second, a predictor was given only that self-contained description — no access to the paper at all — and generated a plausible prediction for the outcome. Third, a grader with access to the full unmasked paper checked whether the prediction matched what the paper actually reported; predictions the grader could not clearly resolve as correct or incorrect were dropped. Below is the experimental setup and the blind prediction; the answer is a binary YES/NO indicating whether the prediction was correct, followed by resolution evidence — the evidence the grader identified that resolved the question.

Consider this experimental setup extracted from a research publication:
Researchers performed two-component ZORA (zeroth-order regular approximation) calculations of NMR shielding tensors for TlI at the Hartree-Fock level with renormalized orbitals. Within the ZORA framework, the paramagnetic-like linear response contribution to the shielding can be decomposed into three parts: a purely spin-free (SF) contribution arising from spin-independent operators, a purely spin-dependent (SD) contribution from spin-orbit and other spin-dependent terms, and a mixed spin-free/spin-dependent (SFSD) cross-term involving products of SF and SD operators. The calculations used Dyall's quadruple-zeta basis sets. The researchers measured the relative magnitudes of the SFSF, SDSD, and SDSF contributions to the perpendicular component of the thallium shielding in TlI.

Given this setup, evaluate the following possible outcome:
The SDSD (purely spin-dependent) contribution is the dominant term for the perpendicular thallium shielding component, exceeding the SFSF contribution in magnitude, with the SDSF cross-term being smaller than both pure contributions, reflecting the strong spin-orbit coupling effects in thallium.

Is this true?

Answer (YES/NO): NO